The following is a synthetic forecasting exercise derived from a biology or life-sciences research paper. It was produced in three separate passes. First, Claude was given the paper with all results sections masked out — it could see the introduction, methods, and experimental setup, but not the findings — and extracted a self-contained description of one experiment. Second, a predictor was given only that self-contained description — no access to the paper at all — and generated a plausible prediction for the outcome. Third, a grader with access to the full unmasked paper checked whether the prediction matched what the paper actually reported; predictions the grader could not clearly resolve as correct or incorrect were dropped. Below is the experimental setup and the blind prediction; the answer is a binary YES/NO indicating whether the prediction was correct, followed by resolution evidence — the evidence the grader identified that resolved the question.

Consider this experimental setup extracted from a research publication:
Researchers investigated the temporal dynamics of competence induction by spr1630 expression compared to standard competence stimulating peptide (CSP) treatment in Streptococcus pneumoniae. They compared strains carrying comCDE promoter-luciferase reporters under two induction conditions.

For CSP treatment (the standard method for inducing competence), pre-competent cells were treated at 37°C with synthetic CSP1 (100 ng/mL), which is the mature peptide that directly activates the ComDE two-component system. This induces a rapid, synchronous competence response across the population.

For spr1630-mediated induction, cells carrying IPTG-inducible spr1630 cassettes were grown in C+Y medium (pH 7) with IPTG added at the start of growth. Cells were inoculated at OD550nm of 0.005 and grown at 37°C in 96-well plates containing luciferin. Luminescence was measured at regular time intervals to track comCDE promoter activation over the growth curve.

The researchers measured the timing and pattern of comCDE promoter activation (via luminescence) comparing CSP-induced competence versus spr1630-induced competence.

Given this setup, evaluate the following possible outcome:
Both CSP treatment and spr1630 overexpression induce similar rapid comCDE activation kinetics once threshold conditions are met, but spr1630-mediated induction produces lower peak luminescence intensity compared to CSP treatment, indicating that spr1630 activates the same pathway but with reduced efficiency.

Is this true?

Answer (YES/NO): NO